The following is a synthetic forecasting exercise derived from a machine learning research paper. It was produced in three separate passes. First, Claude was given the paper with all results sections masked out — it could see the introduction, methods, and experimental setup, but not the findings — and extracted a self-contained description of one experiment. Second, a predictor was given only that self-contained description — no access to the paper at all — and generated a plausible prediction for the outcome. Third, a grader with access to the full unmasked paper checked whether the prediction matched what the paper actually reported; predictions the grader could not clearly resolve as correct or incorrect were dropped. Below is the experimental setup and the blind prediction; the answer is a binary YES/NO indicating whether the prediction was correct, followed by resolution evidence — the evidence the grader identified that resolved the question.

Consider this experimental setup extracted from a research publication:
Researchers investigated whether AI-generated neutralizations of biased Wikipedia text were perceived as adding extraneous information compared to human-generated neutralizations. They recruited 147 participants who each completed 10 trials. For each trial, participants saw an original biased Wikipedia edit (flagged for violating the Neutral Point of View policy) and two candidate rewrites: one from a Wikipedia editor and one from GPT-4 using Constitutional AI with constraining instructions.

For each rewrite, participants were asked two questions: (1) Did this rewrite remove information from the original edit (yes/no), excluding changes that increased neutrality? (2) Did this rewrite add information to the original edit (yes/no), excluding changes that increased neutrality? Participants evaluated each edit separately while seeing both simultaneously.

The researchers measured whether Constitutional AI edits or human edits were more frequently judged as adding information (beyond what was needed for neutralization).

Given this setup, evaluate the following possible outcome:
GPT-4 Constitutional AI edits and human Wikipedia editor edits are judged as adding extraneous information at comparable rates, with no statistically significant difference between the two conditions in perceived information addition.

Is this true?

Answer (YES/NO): NO